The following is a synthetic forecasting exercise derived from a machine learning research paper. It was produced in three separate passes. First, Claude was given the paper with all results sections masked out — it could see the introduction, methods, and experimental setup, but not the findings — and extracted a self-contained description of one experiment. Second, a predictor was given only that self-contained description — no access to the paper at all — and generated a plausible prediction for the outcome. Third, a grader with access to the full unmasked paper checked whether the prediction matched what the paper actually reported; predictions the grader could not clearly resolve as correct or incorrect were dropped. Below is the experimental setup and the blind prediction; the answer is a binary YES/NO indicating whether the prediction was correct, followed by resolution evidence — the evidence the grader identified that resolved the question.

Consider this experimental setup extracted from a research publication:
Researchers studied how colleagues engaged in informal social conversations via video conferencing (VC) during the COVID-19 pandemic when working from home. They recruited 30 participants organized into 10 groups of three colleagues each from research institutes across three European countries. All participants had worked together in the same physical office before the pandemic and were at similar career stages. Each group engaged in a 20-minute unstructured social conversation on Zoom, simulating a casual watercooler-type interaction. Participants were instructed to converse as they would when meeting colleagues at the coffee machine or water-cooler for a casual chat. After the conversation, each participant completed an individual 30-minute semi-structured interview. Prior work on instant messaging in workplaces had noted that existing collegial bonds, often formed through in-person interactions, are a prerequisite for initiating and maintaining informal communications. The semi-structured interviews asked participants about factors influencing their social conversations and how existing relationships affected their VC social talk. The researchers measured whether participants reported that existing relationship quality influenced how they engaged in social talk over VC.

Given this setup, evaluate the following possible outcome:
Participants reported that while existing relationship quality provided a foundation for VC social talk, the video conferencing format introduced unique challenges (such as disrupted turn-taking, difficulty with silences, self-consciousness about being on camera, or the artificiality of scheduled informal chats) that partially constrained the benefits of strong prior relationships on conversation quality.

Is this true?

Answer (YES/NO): YES